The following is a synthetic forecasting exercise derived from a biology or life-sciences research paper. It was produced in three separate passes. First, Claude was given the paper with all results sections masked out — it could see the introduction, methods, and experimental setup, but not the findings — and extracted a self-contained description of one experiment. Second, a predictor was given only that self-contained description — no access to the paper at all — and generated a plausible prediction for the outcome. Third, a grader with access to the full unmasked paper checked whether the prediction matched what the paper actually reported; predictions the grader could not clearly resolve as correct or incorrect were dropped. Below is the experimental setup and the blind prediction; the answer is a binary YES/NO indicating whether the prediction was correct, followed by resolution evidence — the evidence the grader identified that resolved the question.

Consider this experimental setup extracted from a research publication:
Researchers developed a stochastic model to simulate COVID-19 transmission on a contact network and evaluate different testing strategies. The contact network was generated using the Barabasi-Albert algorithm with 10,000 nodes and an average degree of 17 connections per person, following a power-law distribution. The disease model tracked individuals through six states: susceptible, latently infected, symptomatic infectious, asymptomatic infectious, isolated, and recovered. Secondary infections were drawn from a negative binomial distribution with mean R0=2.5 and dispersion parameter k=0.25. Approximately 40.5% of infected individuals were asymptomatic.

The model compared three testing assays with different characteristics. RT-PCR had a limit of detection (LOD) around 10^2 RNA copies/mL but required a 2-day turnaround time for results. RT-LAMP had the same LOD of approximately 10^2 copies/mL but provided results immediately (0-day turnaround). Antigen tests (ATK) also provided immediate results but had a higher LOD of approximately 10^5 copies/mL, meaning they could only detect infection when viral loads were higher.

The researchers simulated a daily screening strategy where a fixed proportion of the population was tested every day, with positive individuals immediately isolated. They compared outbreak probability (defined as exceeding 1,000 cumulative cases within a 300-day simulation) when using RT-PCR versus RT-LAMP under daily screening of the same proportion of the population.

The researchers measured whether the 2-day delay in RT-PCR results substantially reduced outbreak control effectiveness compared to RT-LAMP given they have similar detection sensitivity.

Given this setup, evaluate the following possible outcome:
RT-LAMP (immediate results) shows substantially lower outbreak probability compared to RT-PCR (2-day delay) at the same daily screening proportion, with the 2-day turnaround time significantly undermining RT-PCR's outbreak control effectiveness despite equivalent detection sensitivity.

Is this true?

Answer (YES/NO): NO